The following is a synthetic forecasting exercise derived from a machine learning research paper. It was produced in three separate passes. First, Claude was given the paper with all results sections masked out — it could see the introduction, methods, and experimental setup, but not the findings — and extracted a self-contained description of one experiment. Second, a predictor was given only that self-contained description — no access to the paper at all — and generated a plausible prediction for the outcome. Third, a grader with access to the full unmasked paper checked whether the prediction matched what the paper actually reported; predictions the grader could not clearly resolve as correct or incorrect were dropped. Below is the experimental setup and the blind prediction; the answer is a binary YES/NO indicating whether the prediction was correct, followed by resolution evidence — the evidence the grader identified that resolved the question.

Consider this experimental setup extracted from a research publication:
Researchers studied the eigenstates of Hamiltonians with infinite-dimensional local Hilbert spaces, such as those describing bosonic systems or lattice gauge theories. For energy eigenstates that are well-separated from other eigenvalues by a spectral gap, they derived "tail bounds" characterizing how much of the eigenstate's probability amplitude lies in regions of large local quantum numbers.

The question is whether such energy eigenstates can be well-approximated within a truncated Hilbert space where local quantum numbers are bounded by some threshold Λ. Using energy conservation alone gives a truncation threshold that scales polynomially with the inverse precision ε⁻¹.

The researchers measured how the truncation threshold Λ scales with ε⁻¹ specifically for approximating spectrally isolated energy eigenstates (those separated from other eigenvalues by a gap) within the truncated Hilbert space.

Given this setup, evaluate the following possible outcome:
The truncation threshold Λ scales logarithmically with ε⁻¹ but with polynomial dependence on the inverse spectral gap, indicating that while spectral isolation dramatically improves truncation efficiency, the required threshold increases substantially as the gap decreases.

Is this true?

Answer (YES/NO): NO